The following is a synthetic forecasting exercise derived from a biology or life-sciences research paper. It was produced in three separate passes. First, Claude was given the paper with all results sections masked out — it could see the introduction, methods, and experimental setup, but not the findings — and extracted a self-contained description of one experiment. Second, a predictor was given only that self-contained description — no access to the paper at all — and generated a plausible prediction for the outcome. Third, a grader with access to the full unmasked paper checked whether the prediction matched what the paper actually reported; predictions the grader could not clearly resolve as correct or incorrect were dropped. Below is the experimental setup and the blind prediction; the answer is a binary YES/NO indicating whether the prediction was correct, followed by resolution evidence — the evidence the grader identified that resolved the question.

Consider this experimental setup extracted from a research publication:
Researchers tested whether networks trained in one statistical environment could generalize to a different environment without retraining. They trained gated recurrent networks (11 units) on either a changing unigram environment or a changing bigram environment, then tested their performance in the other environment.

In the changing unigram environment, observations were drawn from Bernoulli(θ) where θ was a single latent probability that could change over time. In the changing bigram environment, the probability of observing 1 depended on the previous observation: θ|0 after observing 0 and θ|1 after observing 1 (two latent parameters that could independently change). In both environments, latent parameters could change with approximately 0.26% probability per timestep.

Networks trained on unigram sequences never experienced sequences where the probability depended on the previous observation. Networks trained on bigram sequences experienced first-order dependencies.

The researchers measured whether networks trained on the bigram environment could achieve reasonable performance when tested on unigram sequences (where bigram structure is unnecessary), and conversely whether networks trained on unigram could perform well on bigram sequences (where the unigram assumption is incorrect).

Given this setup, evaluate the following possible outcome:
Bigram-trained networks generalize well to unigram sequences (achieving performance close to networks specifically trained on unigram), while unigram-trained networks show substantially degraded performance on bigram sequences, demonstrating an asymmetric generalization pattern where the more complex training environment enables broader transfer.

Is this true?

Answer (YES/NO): YES